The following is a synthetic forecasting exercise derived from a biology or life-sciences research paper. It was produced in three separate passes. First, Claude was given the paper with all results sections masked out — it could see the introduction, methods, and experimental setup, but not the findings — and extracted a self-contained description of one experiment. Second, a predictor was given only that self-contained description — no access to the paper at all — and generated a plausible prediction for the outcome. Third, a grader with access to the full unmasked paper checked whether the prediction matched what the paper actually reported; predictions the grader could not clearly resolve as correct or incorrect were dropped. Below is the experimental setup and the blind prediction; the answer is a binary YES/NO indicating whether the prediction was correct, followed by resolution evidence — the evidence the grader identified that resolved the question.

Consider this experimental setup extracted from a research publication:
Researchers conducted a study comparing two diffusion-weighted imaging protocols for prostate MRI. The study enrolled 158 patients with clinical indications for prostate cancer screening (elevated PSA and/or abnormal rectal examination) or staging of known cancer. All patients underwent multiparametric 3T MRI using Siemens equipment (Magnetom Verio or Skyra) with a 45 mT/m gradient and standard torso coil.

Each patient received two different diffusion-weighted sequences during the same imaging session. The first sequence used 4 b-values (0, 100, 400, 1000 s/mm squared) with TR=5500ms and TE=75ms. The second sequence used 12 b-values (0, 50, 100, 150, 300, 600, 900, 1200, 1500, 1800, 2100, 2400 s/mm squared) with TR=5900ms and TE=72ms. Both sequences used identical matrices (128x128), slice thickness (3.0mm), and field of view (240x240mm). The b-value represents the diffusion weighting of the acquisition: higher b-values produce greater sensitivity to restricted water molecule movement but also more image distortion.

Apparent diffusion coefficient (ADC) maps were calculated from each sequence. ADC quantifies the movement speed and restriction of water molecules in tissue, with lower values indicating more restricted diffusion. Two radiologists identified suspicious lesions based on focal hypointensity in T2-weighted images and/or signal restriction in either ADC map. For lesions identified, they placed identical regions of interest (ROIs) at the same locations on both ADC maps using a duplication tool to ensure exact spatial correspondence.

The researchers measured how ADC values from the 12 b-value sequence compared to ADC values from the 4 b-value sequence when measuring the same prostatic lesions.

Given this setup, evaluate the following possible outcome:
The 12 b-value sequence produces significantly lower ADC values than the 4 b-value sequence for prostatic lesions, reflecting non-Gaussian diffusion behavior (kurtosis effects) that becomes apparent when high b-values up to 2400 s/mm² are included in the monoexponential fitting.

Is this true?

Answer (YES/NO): YES